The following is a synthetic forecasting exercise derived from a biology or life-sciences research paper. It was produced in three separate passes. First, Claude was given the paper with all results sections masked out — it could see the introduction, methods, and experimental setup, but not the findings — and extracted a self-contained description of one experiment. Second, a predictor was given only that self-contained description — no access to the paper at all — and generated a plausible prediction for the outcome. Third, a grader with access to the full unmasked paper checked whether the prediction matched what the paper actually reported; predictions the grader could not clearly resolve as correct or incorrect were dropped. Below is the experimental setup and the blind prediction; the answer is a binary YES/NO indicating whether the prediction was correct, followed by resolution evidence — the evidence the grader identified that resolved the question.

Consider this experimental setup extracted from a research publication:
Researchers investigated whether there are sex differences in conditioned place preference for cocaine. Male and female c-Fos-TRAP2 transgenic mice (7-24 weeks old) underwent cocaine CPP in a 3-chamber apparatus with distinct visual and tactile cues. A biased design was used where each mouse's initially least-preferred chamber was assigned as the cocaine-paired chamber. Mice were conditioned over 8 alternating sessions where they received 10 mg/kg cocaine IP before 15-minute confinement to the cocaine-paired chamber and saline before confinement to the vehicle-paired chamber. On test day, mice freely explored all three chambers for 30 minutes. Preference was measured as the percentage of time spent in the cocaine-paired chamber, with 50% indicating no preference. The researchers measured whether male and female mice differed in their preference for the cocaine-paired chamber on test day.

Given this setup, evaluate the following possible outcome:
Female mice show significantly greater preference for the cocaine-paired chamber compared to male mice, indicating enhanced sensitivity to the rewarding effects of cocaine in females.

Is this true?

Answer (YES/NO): NO